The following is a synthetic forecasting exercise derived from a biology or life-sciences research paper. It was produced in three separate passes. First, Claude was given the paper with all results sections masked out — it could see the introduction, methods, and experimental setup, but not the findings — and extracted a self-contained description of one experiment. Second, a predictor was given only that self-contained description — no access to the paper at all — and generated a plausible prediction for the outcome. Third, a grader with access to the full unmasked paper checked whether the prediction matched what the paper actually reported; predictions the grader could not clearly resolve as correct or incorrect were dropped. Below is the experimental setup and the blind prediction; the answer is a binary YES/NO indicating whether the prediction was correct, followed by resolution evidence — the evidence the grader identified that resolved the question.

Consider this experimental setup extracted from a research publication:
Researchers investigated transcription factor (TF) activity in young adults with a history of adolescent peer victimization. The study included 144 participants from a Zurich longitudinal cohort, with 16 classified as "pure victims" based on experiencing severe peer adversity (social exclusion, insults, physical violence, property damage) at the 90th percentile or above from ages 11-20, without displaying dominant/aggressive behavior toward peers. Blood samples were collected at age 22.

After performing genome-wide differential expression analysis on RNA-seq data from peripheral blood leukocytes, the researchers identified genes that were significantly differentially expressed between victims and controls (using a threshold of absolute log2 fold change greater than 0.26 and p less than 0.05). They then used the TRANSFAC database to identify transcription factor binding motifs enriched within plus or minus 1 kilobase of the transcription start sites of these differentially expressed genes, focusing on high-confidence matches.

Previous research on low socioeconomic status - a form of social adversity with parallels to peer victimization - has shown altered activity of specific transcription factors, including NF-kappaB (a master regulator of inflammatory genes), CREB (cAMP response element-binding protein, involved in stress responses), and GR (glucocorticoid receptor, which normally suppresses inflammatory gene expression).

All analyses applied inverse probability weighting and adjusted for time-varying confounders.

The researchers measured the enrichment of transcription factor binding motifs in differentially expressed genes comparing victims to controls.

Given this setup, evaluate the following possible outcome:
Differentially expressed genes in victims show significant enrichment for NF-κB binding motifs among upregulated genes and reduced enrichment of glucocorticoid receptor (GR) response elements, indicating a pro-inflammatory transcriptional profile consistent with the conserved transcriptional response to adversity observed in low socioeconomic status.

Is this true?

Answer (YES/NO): NO